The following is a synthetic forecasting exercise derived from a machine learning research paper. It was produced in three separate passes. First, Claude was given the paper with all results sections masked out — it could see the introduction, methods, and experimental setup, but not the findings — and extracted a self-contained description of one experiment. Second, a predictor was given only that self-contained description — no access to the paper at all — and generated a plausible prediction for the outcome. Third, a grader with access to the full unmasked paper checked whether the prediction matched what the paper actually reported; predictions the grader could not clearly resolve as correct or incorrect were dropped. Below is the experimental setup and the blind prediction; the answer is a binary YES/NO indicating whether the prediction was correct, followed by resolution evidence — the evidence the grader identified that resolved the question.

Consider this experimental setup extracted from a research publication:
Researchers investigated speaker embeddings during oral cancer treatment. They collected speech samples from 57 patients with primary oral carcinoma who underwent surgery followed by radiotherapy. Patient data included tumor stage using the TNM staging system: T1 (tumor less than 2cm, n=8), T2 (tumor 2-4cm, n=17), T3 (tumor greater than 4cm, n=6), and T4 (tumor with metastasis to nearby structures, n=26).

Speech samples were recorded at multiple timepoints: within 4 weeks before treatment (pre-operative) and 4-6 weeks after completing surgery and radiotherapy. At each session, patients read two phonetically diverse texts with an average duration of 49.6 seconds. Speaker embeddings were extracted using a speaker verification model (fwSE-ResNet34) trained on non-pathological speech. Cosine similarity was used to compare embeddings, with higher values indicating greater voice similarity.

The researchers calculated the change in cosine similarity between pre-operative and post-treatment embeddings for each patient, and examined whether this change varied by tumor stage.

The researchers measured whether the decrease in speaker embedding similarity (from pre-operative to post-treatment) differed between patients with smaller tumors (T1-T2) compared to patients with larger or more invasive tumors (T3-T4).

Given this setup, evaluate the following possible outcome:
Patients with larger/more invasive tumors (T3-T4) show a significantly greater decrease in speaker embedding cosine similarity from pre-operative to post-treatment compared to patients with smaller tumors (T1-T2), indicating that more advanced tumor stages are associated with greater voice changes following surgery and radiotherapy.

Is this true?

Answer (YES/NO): YES